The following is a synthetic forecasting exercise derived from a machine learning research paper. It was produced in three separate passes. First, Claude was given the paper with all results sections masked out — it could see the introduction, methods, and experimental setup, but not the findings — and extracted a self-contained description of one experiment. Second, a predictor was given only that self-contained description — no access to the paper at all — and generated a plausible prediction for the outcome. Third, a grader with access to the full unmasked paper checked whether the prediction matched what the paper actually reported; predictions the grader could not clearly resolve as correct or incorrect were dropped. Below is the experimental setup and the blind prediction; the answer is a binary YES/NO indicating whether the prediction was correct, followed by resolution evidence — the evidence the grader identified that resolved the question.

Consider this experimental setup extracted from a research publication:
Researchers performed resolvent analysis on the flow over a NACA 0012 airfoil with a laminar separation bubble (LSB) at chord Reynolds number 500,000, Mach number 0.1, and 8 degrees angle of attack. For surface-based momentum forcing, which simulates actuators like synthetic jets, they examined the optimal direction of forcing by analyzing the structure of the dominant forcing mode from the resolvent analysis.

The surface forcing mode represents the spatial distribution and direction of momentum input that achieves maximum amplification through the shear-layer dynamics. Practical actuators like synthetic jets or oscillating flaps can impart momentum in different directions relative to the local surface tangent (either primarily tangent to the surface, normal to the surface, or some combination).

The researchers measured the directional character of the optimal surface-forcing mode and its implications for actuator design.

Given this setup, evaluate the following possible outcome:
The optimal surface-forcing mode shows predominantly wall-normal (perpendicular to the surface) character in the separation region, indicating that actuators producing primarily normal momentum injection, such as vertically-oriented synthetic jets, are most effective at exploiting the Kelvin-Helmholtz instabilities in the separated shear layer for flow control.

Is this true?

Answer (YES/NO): NO